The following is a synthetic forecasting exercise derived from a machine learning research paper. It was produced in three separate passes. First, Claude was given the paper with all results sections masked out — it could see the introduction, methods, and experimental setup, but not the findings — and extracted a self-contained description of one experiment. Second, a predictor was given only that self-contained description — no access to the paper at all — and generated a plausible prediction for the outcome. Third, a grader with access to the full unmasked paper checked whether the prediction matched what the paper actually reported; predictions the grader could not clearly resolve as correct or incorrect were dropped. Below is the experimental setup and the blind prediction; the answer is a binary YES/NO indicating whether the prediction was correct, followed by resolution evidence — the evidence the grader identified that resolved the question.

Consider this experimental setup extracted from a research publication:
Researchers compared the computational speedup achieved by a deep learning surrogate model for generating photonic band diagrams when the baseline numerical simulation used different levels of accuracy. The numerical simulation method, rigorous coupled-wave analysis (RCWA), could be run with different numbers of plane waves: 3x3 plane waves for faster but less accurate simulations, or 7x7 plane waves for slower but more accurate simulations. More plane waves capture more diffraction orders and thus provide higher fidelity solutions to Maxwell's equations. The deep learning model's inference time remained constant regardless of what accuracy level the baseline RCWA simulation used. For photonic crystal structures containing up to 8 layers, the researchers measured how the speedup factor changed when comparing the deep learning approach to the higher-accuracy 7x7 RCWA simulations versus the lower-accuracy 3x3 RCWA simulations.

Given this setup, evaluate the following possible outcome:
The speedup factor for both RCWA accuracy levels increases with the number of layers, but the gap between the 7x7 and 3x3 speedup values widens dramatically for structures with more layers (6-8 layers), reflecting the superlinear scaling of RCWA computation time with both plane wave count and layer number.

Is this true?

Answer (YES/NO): NO